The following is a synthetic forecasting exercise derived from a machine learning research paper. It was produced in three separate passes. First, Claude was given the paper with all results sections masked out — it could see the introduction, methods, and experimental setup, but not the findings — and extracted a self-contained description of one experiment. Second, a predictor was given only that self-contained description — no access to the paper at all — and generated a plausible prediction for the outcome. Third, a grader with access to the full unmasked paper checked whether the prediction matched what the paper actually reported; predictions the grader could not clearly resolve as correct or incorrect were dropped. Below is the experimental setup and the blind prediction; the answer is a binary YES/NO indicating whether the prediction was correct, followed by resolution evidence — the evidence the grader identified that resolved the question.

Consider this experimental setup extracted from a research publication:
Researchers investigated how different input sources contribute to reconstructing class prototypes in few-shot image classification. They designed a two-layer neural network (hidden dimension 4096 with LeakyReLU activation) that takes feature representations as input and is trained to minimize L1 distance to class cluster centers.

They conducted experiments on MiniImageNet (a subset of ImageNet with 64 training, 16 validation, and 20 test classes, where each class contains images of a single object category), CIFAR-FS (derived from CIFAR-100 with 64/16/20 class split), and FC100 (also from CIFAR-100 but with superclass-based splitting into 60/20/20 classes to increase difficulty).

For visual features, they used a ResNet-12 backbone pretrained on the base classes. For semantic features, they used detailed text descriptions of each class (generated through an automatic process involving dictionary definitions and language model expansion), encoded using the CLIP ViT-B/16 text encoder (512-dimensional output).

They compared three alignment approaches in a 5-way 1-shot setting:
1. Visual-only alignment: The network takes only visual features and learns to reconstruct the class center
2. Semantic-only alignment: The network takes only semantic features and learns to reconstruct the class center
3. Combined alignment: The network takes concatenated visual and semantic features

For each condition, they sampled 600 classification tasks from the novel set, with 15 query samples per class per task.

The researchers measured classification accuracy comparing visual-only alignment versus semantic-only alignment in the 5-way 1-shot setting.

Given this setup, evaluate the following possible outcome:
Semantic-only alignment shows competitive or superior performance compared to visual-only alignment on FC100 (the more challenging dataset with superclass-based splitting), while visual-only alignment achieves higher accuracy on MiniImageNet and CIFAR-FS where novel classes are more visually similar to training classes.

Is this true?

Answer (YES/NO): NO